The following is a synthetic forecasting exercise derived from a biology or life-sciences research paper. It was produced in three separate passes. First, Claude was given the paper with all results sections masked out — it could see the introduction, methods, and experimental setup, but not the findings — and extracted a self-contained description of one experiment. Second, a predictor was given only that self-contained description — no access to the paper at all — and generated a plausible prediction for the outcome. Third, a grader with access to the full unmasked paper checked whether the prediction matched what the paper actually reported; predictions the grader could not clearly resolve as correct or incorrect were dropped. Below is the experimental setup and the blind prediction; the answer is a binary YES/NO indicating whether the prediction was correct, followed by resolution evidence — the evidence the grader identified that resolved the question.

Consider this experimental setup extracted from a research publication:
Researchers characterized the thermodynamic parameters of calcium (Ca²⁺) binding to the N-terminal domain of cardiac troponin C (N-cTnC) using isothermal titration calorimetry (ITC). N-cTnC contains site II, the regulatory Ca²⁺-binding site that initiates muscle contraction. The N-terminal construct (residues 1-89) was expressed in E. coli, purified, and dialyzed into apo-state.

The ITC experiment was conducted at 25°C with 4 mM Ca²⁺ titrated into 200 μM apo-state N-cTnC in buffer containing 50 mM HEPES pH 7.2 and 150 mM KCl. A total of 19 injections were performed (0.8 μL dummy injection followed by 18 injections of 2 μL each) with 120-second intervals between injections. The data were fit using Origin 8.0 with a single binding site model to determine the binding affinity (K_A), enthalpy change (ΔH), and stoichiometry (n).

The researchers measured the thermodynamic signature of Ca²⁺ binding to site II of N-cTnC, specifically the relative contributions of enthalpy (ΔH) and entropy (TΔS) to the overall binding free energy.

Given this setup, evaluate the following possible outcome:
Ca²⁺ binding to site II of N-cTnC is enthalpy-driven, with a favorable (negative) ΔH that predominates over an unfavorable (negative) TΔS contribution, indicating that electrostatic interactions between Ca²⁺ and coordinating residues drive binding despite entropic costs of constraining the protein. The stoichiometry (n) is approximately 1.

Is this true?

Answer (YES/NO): NO